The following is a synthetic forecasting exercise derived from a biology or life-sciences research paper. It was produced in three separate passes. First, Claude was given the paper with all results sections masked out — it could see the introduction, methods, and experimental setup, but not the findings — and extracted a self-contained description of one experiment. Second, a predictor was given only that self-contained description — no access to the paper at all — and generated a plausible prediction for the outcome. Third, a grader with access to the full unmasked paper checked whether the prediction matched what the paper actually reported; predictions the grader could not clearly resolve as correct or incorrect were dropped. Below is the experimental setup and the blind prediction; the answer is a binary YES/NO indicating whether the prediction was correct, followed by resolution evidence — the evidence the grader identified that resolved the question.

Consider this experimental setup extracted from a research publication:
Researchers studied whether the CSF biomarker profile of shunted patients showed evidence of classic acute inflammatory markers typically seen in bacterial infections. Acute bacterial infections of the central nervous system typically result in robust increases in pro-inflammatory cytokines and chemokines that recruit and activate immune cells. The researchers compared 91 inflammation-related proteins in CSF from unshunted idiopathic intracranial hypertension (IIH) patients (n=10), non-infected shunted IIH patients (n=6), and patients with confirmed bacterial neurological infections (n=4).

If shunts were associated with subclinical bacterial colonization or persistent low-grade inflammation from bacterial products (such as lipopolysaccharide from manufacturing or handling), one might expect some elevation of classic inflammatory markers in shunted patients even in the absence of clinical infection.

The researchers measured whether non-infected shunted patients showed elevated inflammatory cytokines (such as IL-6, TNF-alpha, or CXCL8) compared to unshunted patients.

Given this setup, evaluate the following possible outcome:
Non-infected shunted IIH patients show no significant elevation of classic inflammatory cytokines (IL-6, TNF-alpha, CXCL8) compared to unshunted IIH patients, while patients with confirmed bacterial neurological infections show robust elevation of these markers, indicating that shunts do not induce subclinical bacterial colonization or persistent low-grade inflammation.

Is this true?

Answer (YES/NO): YES